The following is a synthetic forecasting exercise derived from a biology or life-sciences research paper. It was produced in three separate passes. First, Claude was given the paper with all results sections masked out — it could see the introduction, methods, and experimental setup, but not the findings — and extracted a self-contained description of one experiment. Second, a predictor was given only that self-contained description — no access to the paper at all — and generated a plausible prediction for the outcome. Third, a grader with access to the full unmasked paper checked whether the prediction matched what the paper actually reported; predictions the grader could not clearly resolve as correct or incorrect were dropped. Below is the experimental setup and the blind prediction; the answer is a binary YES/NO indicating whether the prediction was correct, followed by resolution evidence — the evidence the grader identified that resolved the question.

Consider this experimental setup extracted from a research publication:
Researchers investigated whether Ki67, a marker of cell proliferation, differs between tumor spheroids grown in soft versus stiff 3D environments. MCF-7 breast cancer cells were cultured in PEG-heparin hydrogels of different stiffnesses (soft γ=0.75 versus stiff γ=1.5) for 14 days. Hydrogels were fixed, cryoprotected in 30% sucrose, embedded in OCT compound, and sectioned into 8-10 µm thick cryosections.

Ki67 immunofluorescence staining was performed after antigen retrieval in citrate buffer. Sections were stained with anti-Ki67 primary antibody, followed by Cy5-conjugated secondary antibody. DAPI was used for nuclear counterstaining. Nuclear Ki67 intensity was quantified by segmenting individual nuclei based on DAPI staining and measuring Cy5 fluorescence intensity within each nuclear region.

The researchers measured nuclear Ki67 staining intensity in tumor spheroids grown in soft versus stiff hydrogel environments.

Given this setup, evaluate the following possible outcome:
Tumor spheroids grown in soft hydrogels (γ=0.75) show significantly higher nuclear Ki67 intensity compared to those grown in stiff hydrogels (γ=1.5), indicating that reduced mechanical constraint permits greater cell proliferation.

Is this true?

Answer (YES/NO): YES